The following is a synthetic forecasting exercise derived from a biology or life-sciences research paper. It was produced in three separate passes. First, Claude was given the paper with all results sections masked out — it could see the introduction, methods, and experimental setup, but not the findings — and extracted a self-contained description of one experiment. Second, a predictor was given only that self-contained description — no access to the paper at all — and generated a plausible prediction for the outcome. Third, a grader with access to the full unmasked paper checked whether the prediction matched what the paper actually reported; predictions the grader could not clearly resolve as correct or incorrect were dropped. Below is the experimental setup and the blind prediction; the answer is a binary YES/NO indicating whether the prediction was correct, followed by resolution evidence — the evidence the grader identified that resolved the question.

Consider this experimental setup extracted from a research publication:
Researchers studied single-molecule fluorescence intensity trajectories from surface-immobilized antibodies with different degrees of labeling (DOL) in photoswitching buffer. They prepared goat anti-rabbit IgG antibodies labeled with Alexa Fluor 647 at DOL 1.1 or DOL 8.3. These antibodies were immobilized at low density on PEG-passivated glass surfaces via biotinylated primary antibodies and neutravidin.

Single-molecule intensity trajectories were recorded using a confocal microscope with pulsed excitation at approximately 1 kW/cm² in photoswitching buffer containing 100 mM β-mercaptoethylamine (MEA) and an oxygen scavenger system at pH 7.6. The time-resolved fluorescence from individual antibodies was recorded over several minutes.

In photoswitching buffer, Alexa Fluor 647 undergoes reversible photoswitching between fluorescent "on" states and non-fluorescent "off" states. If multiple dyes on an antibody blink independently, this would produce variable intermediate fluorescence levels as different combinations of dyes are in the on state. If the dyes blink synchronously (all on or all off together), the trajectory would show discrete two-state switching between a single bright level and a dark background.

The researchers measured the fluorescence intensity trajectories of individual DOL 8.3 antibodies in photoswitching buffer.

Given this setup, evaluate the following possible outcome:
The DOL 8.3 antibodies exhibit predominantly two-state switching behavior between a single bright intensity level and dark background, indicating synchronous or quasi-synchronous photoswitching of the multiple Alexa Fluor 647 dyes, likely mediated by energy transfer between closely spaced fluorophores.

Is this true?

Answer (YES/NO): YES